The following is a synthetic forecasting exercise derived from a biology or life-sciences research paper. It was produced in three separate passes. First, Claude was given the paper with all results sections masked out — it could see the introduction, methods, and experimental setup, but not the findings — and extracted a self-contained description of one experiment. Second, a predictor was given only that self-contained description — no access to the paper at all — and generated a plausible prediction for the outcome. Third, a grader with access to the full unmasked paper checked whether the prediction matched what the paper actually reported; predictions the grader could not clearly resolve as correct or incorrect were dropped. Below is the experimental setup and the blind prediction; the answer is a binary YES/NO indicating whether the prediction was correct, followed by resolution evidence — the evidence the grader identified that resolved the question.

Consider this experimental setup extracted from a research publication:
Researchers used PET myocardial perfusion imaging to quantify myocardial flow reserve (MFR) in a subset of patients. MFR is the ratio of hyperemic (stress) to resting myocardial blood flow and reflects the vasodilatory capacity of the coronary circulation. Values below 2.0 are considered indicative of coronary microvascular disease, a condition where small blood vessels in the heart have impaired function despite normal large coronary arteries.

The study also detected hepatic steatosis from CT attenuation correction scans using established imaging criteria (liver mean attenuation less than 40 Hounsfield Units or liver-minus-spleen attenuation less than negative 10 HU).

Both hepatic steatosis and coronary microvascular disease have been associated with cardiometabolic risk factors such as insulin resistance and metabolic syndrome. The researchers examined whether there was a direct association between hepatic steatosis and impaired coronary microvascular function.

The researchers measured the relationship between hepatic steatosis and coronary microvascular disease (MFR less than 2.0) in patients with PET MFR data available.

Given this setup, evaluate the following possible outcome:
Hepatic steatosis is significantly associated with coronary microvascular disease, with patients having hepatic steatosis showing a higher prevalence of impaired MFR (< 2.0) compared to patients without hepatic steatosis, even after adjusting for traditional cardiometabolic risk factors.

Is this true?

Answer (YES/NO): NO